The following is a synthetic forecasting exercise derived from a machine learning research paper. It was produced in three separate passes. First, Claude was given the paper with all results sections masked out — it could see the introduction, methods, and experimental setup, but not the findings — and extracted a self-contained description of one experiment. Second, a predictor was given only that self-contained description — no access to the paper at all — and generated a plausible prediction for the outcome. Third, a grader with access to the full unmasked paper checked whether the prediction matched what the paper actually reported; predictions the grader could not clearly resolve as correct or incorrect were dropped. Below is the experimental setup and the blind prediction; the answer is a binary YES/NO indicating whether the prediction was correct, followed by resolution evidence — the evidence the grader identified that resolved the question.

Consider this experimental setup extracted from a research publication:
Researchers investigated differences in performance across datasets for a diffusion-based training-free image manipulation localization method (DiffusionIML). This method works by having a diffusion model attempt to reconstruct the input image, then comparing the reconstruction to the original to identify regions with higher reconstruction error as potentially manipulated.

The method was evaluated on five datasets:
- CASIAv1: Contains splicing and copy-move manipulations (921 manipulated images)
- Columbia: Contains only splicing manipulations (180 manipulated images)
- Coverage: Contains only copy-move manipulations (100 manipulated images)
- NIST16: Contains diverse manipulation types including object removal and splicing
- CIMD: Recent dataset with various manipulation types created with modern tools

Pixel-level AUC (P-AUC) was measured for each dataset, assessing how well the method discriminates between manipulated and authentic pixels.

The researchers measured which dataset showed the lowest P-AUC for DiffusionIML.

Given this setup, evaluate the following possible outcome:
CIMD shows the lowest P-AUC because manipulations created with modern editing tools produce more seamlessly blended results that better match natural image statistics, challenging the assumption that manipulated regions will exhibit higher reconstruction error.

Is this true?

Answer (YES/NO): NO